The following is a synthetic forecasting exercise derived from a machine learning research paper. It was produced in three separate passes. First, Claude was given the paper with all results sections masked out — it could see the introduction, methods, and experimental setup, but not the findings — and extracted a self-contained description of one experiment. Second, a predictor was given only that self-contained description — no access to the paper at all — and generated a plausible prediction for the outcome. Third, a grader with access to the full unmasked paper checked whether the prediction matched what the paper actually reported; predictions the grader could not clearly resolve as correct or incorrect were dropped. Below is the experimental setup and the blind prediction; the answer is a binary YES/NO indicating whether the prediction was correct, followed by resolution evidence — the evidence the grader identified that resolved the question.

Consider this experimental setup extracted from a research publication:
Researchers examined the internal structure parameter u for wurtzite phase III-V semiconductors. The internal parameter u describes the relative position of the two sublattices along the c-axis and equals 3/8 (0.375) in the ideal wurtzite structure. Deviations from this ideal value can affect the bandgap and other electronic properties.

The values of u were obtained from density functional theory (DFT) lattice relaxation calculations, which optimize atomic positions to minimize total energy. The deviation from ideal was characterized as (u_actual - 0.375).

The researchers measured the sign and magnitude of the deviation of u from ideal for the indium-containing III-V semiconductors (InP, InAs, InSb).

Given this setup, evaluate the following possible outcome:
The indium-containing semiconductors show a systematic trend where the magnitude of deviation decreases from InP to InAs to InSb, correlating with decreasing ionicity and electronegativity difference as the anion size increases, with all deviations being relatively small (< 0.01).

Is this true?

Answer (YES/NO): NO